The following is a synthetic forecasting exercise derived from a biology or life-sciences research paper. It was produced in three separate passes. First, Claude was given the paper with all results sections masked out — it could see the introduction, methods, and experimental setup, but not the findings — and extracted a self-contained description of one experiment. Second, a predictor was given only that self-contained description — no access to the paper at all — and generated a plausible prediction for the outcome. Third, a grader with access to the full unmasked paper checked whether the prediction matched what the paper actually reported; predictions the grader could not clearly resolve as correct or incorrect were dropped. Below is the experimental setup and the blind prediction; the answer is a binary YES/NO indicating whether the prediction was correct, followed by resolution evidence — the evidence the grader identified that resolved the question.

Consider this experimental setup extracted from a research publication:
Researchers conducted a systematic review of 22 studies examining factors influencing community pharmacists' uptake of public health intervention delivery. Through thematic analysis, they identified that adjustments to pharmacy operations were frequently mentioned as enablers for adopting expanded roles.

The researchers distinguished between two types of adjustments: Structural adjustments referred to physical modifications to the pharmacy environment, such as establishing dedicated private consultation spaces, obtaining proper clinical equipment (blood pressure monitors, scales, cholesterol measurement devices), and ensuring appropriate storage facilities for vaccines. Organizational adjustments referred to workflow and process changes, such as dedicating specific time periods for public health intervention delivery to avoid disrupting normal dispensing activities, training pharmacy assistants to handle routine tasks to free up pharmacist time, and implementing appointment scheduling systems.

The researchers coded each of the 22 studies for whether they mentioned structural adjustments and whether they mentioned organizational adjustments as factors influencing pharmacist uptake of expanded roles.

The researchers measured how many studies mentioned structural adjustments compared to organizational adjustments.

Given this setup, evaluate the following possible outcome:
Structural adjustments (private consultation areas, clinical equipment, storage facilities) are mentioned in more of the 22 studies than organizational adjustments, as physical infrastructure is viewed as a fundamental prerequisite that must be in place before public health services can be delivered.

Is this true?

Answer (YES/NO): YES